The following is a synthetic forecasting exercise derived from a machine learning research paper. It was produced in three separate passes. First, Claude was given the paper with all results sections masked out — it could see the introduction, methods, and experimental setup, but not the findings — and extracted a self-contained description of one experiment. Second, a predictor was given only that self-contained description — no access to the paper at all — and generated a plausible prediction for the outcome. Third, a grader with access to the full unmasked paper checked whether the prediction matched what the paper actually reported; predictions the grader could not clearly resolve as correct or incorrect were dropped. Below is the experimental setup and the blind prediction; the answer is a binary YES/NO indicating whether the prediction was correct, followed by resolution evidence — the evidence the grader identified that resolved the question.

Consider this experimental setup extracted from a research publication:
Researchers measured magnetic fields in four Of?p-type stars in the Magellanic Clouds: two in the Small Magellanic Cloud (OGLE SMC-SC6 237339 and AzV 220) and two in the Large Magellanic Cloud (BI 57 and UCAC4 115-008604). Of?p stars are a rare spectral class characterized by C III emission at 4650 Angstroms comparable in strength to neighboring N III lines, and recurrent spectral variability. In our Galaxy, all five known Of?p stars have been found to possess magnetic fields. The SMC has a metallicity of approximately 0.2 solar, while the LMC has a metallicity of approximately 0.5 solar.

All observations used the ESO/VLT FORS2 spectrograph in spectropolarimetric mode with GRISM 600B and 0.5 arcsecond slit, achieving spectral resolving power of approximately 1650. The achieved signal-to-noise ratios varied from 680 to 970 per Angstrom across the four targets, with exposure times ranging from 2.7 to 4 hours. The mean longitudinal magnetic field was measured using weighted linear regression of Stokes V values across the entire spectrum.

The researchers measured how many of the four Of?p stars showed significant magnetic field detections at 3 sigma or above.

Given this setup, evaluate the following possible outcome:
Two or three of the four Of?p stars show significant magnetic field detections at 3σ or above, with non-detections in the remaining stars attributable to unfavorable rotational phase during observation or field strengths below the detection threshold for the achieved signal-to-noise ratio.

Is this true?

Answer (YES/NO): YES